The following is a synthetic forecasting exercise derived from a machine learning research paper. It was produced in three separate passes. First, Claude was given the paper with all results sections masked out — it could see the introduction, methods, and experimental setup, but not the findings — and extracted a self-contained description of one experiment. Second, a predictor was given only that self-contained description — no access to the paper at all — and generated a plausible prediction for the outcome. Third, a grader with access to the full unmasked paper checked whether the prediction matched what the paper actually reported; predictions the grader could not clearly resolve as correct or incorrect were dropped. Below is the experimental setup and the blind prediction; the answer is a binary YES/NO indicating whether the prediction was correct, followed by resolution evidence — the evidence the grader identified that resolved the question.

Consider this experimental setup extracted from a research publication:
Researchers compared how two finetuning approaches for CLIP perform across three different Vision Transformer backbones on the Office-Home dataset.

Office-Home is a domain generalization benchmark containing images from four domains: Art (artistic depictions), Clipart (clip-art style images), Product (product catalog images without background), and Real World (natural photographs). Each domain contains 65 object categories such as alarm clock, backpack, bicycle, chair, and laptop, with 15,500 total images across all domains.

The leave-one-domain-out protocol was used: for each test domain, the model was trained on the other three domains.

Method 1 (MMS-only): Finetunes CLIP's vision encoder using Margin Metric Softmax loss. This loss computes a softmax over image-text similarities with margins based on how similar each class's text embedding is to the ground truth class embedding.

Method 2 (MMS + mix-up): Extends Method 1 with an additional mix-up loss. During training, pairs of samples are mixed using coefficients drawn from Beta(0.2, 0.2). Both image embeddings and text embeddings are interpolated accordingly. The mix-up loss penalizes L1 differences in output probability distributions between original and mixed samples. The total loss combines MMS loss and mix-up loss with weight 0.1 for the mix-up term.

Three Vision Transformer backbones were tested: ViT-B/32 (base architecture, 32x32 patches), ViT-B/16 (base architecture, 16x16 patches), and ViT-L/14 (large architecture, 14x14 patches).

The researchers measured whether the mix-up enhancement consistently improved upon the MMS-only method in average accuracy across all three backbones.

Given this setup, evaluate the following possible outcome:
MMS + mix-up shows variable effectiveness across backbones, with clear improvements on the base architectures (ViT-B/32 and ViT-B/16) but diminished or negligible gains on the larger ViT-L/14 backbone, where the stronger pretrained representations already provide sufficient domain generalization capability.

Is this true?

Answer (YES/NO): NO